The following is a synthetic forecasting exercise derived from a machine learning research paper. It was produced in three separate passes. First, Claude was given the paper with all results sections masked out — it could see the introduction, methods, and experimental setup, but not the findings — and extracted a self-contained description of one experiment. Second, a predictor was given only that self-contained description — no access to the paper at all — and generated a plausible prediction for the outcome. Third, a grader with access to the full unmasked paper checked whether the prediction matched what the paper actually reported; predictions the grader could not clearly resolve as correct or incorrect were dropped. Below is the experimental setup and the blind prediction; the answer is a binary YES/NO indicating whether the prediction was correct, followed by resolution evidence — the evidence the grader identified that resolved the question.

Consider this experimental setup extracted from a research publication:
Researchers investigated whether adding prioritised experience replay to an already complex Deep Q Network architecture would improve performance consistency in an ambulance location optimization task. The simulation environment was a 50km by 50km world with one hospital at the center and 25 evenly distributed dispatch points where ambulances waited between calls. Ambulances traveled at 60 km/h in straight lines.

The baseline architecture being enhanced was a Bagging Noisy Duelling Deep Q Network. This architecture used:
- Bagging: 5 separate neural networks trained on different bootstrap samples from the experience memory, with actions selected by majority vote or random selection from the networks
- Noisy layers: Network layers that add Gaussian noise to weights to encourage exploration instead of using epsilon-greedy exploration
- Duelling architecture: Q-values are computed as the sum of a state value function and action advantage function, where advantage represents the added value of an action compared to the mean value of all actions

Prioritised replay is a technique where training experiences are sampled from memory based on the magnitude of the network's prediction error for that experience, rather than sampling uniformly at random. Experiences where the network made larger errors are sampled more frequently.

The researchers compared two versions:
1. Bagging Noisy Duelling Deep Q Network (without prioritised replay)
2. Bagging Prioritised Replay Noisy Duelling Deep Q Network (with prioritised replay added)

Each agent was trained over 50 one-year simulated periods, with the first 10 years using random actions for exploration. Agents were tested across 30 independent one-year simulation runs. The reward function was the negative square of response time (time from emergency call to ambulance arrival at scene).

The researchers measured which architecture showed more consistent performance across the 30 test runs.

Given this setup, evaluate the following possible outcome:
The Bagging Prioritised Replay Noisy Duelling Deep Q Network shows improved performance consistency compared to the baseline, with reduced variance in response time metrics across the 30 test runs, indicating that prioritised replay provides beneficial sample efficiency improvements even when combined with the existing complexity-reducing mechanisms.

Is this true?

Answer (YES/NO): NO